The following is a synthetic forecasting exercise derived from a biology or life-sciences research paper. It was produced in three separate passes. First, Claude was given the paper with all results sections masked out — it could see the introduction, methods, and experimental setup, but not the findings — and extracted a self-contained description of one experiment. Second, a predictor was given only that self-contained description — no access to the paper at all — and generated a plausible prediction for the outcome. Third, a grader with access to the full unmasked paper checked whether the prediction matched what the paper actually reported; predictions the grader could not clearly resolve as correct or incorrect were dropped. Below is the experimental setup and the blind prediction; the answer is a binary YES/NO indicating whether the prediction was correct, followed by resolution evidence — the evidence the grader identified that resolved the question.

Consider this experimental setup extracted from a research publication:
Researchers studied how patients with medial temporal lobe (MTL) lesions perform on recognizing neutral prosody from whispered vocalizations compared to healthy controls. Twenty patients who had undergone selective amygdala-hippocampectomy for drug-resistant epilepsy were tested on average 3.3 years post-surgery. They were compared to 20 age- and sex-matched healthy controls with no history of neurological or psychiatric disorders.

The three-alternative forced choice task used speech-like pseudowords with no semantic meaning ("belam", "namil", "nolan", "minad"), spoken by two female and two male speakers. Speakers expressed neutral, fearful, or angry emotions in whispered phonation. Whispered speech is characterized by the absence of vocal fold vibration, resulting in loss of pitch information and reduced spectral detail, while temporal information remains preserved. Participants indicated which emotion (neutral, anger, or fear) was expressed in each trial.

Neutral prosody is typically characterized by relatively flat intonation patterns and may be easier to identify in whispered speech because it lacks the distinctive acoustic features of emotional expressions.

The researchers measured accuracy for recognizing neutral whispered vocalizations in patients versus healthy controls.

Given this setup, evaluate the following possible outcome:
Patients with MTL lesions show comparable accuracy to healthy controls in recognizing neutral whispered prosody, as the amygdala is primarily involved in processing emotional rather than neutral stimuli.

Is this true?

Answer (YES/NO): YES